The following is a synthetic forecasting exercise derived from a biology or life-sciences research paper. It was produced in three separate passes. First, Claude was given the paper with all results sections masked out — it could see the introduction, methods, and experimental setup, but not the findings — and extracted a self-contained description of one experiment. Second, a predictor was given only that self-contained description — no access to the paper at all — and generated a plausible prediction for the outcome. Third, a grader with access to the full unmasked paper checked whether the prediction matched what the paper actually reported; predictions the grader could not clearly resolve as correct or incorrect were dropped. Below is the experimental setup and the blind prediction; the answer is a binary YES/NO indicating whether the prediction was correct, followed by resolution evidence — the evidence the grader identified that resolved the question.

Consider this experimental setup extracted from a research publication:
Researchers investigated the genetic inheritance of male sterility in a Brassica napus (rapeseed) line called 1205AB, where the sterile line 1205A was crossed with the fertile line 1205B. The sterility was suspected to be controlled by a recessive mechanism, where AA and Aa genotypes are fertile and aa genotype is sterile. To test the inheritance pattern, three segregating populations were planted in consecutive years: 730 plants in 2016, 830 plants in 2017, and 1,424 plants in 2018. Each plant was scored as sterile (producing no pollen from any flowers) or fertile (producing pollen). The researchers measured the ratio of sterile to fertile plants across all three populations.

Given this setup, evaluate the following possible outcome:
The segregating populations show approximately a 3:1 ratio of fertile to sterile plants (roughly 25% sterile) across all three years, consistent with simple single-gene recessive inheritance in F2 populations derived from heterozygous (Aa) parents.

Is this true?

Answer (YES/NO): NO